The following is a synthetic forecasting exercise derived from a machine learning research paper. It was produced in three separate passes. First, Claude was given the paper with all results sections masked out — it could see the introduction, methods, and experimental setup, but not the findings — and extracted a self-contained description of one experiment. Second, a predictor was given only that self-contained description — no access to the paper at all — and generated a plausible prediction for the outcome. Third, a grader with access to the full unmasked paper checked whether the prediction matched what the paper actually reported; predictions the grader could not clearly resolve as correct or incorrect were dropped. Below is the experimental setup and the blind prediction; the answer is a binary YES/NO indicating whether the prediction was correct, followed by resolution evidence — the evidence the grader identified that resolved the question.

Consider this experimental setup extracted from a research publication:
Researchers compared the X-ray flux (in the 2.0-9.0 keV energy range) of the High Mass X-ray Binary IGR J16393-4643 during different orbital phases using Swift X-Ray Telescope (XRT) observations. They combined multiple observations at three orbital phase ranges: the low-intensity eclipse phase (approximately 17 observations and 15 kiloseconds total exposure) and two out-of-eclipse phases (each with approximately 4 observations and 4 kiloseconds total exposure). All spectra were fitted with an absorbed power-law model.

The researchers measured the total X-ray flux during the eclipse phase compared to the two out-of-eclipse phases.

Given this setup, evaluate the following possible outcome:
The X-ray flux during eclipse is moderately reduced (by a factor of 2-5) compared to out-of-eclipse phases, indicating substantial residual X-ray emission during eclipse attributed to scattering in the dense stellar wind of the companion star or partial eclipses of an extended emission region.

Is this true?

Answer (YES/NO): NO